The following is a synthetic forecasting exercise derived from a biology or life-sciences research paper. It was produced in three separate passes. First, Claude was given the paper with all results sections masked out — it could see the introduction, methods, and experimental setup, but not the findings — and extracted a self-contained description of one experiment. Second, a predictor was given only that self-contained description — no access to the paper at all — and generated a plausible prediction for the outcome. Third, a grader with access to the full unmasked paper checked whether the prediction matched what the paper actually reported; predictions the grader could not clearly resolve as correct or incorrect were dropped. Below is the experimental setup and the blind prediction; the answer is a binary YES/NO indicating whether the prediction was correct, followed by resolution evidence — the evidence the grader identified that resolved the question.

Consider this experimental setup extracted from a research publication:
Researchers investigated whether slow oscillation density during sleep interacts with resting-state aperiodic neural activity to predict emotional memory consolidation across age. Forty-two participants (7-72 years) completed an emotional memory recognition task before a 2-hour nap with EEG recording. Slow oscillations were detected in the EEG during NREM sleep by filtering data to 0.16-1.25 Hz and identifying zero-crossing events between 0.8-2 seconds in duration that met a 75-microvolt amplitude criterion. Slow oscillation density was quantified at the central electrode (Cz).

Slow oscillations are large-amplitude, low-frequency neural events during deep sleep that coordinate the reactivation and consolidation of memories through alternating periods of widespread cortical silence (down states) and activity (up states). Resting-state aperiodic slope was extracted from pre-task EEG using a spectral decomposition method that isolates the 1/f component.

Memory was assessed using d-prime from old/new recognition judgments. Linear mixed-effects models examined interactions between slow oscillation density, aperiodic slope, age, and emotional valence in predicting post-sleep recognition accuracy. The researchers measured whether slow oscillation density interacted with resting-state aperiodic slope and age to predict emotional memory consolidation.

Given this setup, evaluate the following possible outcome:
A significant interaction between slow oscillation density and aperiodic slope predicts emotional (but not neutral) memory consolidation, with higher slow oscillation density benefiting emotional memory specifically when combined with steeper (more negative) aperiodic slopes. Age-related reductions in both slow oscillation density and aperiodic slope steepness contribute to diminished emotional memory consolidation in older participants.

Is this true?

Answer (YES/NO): NO